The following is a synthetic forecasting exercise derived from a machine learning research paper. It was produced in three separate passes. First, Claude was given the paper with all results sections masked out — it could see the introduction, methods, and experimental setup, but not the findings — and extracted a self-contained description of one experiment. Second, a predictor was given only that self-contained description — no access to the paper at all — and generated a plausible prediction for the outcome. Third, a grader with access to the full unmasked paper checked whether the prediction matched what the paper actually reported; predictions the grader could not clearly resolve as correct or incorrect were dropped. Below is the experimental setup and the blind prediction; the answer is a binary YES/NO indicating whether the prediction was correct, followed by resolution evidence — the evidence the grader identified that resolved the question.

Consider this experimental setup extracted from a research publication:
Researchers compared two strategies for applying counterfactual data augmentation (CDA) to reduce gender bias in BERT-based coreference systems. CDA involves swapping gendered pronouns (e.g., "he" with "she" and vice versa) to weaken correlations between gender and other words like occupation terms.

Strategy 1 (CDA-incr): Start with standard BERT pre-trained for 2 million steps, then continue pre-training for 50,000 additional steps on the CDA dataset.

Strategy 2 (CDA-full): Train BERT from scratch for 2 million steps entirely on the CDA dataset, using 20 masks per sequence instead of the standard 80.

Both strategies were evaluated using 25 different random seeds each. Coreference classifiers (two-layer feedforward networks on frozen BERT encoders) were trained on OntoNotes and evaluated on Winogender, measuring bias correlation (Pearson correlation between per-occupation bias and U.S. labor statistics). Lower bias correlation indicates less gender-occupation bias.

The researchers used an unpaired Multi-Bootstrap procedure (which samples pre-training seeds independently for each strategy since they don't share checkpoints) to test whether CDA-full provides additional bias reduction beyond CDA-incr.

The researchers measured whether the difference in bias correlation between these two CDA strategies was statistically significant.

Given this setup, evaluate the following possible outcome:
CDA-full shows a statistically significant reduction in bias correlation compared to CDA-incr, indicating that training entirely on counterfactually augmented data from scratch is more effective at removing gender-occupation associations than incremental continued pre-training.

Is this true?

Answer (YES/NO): NO